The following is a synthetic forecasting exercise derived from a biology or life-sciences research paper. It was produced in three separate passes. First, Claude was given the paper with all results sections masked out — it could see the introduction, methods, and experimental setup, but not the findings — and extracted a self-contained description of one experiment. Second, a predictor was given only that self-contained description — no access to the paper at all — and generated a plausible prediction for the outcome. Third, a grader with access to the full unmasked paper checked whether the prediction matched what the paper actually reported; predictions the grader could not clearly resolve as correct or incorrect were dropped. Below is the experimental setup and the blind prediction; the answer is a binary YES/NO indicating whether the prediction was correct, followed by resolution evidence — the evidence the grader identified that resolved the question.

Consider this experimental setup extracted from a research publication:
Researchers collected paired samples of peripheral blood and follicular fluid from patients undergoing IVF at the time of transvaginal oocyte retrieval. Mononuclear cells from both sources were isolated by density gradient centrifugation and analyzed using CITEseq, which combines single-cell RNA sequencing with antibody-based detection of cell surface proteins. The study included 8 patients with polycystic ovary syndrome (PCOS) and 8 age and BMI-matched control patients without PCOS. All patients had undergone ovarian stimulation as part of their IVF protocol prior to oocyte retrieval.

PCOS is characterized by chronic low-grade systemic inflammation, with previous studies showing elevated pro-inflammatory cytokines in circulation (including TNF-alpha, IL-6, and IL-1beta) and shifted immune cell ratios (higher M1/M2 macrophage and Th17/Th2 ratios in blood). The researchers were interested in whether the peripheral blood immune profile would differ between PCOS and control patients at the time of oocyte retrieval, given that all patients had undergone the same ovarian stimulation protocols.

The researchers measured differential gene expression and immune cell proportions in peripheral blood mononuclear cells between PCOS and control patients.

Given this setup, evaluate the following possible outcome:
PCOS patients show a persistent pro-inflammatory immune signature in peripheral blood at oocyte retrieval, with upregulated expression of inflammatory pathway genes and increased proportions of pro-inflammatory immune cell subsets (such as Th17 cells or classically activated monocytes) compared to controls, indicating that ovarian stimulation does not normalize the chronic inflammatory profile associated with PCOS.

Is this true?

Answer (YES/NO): NO